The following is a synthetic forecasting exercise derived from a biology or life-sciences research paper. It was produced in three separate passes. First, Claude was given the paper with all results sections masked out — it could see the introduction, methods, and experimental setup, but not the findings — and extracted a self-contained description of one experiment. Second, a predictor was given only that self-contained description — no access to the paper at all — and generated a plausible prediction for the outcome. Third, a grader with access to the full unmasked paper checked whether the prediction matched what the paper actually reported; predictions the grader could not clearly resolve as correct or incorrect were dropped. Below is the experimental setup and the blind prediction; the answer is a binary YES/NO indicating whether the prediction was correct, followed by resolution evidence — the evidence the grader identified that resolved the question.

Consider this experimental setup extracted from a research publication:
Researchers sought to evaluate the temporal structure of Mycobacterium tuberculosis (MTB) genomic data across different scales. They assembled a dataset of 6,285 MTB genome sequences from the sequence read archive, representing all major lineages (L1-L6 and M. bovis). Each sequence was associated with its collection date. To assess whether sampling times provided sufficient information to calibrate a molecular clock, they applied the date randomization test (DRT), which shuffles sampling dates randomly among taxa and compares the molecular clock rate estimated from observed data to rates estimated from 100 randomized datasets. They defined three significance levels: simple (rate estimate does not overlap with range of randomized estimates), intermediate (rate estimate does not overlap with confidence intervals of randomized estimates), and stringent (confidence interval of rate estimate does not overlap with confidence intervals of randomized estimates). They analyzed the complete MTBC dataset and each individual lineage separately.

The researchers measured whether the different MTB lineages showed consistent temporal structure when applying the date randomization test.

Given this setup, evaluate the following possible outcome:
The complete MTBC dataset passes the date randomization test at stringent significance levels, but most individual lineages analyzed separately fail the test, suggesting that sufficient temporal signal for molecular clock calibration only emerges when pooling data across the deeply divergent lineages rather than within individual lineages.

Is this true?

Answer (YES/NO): NO